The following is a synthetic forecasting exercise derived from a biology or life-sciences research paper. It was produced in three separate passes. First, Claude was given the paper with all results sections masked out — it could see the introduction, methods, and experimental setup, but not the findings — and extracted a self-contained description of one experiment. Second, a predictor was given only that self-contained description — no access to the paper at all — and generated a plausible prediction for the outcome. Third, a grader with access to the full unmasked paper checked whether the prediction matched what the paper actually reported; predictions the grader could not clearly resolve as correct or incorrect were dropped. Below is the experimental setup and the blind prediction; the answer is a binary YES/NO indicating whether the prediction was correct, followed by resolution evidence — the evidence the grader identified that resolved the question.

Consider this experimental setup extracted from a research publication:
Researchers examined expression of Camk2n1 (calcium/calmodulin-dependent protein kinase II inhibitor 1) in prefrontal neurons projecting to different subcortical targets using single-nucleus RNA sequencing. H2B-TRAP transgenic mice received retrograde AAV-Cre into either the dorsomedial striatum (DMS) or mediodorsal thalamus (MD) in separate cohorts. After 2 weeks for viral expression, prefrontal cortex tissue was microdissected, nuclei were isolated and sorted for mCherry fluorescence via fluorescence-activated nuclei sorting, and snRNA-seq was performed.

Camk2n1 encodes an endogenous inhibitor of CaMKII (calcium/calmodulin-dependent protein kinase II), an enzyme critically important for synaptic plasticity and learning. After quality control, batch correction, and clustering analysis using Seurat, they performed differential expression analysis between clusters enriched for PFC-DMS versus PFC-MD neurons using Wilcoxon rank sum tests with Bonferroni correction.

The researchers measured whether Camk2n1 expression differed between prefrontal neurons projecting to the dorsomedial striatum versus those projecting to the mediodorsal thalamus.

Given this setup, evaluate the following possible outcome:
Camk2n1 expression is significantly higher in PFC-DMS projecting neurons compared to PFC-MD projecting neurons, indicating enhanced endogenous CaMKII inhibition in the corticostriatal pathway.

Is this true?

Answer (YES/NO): YES